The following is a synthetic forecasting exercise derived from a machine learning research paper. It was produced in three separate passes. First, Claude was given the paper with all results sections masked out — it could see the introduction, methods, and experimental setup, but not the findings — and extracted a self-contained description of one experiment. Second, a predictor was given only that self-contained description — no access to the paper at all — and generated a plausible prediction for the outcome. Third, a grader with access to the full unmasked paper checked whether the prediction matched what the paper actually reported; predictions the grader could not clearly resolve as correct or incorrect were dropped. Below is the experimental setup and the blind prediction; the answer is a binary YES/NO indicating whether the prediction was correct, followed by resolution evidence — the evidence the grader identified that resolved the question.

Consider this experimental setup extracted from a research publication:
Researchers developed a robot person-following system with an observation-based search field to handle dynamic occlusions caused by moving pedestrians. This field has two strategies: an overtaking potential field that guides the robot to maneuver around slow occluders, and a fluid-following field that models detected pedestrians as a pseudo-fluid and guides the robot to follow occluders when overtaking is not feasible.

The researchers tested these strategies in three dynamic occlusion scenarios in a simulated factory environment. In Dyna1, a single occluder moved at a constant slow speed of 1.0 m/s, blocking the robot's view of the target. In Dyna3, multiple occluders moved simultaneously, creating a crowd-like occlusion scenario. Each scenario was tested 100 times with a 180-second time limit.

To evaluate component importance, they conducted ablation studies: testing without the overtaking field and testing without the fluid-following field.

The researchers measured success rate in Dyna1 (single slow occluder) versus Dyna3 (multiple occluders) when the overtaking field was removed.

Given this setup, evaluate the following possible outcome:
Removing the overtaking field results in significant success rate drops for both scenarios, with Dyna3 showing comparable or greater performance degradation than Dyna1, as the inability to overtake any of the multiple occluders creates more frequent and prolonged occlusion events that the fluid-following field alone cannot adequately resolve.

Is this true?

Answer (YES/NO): NO